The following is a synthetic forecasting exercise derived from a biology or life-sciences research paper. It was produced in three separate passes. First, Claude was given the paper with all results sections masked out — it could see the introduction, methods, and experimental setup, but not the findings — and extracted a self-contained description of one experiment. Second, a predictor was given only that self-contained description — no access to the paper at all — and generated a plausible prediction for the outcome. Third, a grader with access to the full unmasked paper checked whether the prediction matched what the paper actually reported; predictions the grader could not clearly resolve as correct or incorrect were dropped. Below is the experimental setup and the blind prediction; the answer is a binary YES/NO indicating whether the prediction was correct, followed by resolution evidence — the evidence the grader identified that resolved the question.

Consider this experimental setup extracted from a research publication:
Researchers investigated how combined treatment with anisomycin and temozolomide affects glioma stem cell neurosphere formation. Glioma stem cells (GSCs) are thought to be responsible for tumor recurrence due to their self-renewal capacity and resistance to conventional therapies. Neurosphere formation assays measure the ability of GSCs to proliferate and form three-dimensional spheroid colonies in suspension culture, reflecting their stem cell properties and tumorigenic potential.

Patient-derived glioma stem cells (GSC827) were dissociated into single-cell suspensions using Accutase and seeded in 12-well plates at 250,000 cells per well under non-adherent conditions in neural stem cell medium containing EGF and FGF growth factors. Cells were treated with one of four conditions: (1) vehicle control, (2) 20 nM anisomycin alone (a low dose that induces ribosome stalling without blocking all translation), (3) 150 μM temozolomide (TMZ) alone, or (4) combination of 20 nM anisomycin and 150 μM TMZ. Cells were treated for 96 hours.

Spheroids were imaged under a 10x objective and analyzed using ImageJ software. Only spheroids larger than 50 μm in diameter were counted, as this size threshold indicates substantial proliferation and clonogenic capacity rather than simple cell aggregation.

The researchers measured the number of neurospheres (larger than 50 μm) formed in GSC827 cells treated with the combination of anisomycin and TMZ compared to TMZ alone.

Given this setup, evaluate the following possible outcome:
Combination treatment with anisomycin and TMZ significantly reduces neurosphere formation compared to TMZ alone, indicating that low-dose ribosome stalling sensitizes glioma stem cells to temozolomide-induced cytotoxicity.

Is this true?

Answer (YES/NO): YES